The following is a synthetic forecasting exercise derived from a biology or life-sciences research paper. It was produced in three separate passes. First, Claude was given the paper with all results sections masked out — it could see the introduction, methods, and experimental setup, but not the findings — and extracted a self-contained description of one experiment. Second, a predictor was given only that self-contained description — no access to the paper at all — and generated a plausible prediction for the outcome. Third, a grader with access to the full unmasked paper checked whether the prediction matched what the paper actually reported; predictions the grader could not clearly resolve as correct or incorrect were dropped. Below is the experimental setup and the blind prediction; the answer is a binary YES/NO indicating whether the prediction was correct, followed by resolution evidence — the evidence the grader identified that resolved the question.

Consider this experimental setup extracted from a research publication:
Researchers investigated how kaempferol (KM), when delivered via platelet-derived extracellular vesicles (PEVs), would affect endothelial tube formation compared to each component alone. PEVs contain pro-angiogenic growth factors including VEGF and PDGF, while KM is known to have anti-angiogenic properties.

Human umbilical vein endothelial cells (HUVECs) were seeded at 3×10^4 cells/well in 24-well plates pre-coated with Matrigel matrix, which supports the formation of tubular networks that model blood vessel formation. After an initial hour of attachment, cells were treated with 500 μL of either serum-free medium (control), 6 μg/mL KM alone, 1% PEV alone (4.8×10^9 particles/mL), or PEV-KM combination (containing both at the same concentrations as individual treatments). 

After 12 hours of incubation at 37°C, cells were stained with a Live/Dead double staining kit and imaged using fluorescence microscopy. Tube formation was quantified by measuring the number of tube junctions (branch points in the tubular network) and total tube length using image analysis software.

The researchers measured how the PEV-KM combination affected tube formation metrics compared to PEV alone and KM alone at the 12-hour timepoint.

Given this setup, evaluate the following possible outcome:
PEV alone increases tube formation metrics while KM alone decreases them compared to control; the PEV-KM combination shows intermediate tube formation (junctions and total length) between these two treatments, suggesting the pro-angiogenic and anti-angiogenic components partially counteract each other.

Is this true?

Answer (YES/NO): NO